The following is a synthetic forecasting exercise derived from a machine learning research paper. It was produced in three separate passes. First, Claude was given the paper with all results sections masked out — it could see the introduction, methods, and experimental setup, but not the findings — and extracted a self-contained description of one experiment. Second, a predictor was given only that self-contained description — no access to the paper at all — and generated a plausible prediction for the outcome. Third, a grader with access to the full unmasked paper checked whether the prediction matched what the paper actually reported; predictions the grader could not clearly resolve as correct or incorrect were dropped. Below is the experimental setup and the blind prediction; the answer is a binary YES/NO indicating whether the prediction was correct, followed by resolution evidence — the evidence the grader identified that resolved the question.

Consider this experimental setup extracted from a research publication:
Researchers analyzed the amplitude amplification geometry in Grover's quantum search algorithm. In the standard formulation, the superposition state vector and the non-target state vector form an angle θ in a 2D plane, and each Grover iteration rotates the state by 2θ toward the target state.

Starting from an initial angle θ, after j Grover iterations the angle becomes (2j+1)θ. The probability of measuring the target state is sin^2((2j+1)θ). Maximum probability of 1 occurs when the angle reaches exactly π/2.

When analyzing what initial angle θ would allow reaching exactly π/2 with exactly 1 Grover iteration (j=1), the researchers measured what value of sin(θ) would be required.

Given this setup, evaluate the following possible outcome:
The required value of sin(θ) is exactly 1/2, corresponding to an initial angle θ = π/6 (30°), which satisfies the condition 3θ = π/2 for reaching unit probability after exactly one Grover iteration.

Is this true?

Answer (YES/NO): YES